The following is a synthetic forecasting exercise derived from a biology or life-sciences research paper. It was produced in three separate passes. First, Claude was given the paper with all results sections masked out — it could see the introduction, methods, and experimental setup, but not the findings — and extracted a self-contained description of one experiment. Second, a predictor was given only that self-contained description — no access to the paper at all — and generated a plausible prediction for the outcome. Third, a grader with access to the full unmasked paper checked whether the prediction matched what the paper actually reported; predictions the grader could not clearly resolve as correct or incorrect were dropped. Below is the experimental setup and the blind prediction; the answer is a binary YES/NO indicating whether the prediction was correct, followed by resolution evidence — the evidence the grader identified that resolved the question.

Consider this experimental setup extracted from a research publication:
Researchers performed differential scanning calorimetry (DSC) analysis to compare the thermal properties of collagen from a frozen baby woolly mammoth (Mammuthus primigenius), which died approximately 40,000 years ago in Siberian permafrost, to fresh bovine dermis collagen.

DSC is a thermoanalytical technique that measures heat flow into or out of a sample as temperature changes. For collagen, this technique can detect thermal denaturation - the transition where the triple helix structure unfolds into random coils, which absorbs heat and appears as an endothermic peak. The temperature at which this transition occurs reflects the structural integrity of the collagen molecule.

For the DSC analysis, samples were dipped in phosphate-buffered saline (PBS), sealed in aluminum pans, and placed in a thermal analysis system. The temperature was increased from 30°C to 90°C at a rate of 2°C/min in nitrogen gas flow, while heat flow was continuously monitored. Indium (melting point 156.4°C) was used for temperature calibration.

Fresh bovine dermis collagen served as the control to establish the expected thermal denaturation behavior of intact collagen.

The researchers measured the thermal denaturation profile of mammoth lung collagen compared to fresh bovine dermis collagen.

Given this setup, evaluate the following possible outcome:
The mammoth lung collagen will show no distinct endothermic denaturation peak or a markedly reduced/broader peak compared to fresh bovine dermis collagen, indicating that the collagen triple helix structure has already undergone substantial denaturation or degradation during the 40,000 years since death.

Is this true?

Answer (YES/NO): NO